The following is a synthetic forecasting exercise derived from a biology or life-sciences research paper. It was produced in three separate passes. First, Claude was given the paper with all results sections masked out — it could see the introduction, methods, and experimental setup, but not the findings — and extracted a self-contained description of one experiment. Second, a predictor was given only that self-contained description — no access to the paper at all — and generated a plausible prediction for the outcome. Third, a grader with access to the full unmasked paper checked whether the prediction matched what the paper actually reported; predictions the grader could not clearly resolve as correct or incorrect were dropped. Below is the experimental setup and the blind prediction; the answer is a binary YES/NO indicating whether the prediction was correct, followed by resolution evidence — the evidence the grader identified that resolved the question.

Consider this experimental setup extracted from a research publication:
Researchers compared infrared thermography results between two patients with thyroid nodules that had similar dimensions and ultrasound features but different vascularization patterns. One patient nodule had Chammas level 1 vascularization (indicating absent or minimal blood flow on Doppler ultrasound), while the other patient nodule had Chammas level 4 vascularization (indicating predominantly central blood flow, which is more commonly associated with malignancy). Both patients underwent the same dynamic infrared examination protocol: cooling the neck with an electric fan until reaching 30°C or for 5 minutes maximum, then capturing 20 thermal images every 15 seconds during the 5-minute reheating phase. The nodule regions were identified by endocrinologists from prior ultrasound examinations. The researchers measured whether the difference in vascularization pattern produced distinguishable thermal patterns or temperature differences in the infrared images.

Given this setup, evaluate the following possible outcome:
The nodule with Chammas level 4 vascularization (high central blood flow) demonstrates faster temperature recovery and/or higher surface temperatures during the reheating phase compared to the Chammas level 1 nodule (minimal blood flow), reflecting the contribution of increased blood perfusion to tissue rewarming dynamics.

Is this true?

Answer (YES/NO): NO